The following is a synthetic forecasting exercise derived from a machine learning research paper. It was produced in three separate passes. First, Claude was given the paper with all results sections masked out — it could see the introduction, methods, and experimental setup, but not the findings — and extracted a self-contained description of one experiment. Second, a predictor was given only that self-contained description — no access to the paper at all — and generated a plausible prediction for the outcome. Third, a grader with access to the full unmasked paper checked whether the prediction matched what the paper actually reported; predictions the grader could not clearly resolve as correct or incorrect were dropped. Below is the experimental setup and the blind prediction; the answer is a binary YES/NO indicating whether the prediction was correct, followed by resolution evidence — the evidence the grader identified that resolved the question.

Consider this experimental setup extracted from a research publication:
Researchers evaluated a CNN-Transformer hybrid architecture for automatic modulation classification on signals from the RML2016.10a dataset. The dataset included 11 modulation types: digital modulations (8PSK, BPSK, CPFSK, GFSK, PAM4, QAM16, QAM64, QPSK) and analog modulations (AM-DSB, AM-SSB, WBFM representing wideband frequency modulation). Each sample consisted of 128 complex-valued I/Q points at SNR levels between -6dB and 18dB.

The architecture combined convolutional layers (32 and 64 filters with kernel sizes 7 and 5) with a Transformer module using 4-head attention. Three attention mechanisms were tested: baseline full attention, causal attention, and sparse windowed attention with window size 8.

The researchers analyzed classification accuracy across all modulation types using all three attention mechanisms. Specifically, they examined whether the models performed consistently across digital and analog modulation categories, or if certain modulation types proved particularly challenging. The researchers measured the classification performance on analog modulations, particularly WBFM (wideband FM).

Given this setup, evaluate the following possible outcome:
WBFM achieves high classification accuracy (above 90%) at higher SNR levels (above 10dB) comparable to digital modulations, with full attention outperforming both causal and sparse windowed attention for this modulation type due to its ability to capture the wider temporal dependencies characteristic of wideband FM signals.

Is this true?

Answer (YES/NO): NO